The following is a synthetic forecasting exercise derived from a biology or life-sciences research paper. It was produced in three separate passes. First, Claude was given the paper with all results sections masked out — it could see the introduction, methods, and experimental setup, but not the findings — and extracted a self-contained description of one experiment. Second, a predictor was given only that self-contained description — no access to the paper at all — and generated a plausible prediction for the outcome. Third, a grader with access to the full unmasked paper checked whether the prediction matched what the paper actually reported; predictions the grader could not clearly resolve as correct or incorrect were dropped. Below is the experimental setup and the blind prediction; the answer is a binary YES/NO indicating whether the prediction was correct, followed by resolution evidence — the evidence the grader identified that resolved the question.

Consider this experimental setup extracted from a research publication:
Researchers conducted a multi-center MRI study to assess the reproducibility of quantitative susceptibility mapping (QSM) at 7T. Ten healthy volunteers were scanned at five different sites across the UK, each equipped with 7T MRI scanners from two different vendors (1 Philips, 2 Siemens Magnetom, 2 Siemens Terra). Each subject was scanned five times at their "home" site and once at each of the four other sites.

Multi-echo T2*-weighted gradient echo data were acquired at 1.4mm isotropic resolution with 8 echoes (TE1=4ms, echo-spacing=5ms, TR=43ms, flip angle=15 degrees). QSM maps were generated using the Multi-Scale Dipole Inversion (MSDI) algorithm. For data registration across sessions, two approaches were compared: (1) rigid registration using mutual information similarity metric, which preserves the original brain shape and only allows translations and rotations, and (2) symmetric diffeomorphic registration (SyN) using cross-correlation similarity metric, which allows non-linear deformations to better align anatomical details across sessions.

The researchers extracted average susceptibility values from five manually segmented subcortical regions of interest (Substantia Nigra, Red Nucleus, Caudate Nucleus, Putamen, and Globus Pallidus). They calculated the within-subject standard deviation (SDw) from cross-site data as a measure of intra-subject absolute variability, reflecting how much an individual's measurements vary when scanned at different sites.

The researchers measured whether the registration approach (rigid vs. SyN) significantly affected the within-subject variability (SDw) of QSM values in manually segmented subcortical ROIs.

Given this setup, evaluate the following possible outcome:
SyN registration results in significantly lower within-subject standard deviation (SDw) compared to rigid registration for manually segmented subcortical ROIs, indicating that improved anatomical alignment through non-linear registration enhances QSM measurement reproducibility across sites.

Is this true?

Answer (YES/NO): NO